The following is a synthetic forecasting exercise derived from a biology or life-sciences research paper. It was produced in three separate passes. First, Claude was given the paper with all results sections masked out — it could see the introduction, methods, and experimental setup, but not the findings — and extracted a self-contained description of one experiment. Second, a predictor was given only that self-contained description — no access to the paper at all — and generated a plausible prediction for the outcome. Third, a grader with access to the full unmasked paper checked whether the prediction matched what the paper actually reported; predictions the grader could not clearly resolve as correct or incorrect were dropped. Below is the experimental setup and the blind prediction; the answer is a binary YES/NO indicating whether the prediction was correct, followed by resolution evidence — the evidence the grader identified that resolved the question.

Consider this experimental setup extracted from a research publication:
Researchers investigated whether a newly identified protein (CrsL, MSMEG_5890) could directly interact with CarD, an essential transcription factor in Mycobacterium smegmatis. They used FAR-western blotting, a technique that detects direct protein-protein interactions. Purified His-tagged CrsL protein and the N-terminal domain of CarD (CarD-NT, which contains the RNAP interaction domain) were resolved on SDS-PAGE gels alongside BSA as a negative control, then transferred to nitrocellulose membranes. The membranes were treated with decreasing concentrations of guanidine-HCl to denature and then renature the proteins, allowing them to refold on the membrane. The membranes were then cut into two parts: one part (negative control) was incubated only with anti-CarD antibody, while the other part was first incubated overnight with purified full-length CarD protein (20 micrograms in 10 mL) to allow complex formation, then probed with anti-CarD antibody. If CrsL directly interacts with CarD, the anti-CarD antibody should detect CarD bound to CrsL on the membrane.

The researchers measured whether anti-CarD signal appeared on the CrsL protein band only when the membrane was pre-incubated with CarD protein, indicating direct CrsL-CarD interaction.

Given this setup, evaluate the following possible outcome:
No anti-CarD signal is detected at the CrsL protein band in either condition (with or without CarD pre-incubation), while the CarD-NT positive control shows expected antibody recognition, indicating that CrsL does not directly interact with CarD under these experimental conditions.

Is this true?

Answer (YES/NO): NO